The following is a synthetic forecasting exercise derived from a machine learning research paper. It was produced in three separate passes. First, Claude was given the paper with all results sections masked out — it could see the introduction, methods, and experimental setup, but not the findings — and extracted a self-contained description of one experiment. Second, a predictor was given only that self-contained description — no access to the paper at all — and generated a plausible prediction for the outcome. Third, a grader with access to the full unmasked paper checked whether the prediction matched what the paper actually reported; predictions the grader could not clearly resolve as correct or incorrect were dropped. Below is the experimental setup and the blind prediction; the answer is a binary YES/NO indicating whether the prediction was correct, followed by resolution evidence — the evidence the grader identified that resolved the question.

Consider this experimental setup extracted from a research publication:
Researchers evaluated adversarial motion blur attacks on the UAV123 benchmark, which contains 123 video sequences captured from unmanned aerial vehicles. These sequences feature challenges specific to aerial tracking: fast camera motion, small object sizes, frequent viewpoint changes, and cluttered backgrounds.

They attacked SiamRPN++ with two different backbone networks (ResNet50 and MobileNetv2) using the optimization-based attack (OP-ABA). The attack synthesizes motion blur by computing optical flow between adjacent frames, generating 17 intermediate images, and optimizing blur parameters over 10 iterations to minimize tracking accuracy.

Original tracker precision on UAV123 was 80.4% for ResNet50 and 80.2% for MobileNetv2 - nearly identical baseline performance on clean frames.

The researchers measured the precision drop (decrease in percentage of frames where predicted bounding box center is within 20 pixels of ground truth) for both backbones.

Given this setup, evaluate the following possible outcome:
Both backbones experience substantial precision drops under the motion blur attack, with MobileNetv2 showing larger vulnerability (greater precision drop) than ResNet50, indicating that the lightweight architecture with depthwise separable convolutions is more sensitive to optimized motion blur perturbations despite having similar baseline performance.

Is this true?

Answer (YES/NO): YES